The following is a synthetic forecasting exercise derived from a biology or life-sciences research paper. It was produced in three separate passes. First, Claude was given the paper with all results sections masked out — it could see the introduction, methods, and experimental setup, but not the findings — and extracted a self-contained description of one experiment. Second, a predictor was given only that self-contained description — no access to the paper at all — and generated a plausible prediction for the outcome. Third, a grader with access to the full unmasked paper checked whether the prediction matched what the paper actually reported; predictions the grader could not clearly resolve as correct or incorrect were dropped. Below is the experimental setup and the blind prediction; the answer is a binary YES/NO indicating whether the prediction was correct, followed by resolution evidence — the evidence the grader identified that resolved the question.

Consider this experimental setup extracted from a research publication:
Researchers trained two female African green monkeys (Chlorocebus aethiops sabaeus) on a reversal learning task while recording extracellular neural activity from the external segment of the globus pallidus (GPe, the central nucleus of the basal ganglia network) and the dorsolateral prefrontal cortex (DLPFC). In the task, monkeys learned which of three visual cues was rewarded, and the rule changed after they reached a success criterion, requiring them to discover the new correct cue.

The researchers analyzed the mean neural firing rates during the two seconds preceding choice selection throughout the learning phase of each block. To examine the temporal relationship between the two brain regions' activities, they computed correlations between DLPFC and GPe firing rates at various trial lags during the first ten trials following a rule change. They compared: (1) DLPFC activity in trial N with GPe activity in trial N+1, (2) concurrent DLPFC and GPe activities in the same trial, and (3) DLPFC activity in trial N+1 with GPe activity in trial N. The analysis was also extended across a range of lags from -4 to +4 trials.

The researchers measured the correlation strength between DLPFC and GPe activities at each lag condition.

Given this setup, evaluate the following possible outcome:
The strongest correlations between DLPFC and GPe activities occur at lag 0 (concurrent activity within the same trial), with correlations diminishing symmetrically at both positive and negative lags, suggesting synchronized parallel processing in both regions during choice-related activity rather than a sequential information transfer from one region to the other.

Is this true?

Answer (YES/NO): NO